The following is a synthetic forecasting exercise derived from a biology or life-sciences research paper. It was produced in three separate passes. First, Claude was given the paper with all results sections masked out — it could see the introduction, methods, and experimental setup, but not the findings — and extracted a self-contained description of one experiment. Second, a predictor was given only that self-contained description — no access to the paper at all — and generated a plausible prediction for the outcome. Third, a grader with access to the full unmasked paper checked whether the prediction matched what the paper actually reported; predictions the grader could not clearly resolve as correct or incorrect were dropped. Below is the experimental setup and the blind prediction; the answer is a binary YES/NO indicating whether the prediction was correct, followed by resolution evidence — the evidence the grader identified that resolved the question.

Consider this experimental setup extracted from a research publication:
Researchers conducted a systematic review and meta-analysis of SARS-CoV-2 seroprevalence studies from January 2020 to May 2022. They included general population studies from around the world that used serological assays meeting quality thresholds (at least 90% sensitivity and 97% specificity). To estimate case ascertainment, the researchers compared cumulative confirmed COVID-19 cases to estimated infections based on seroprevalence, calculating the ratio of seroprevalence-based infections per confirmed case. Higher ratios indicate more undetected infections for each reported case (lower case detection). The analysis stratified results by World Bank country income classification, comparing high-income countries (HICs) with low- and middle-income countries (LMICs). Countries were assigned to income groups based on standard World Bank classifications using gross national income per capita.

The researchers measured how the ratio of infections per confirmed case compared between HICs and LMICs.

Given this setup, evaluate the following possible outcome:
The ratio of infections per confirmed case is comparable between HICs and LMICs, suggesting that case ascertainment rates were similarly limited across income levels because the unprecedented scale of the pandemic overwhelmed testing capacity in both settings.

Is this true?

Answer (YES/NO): NO